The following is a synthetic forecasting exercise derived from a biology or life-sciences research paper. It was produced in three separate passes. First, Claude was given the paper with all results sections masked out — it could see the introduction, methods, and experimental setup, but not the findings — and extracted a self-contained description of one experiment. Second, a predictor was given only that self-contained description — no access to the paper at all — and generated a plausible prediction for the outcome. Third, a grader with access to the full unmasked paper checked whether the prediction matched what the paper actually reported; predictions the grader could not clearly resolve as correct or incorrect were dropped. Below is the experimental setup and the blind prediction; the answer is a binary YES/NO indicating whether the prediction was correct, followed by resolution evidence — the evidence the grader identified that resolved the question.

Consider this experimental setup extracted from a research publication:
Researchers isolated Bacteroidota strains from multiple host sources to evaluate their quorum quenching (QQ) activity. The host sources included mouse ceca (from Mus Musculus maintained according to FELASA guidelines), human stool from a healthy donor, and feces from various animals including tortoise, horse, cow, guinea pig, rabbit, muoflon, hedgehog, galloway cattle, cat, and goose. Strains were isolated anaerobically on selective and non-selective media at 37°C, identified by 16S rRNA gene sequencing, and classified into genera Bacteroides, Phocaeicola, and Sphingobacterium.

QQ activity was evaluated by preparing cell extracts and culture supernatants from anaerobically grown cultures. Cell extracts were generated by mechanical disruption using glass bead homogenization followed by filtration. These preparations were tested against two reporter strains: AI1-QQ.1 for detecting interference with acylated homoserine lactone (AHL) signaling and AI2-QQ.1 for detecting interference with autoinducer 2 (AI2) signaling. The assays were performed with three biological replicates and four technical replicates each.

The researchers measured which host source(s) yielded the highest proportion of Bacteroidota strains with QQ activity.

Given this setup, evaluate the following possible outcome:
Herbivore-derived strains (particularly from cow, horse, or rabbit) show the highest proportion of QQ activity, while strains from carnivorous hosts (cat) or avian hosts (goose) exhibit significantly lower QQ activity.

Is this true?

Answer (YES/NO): NO